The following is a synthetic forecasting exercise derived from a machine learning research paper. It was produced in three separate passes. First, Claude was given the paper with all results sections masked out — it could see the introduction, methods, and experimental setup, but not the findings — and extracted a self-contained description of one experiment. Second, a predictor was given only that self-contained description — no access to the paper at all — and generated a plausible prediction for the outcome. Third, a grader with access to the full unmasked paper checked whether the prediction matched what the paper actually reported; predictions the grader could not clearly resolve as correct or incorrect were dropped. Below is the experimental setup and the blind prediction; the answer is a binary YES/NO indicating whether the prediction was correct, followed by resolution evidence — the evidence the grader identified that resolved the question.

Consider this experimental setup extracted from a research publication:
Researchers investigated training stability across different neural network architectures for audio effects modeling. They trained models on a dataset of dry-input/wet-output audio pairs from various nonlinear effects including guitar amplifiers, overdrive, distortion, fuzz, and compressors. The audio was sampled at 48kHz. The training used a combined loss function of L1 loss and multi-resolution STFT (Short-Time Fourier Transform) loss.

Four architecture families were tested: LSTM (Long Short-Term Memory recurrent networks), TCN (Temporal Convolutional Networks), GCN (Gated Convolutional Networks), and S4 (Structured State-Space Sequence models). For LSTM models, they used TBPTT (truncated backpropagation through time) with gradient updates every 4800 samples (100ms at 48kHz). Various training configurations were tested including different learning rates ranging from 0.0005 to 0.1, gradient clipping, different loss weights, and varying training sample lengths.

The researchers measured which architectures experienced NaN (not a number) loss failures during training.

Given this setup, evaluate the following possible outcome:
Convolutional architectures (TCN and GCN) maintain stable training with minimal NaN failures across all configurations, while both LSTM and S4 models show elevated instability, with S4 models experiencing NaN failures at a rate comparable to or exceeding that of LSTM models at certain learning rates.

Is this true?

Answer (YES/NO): NO